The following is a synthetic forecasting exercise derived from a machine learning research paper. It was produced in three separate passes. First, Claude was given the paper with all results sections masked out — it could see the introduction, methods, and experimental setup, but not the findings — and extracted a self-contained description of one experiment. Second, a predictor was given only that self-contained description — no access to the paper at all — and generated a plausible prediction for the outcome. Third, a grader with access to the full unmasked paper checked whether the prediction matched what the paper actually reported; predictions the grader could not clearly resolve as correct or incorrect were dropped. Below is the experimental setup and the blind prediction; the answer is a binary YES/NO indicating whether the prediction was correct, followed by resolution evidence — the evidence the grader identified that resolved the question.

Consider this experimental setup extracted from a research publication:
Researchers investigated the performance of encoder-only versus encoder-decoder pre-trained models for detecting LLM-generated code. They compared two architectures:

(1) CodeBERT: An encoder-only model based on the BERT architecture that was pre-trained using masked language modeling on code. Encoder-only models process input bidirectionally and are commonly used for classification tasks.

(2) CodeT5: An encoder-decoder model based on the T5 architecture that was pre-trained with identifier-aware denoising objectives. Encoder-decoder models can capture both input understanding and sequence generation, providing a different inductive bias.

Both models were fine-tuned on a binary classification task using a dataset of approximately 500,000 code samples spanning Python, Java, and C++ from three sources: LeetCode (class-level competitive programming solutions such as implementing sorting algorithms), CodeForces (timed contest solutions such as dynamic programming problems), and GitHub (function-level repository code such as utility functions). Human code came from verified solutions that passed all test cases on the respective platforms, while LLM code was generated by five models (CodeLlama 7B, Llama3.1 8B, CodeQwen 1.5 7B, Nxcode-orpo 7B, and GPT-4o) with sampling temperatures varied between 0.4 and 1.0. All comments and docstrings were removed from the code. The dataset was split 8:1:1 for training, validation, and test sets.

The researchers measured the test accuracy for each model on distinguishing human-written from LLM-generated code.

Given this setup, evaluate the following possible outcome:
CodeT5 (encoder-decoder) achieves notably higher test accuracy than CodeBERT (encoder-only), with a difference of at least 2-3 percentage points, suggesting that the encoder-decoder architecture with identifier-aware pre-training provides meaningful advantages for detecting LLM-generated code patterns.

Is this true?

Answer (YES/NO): YES